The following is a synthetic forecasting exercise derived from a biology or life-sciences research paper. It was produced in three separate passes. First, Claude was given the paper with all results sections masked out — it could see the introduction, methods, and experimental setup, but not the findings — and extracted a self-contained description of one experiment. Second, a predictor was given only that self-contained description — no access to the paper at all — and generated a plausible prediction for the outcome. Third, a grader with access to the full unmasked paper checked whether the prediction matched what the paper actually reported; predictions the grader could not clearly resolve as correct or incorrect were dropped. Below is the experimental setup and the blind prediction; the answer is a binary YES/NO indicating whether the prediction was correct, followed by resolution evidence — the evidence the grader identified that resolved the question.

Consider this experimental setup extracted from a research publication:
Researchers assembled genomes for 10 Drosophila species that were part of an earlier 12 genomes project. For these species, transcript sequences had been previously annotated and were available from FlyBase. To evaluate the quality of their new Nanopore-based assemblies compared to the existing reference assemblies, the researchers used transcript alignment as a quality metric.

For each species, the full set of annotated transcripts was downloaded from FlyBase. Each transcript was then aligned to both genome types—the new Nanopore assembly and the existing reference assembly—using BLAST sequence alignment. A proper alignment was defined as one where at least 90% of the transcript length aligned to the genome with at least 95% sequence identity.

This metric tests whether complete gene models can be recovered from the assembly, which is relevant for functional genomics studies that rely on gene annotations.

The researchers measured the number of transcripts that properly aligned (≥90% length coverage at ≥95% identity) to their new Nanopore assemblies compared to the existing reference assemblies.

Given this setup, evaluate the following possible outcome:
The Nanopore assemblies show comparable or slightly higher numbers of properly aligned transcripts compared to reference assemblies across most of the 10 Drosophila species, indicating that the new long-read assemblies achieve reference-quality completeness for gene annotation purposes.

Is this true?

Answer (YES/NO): NO